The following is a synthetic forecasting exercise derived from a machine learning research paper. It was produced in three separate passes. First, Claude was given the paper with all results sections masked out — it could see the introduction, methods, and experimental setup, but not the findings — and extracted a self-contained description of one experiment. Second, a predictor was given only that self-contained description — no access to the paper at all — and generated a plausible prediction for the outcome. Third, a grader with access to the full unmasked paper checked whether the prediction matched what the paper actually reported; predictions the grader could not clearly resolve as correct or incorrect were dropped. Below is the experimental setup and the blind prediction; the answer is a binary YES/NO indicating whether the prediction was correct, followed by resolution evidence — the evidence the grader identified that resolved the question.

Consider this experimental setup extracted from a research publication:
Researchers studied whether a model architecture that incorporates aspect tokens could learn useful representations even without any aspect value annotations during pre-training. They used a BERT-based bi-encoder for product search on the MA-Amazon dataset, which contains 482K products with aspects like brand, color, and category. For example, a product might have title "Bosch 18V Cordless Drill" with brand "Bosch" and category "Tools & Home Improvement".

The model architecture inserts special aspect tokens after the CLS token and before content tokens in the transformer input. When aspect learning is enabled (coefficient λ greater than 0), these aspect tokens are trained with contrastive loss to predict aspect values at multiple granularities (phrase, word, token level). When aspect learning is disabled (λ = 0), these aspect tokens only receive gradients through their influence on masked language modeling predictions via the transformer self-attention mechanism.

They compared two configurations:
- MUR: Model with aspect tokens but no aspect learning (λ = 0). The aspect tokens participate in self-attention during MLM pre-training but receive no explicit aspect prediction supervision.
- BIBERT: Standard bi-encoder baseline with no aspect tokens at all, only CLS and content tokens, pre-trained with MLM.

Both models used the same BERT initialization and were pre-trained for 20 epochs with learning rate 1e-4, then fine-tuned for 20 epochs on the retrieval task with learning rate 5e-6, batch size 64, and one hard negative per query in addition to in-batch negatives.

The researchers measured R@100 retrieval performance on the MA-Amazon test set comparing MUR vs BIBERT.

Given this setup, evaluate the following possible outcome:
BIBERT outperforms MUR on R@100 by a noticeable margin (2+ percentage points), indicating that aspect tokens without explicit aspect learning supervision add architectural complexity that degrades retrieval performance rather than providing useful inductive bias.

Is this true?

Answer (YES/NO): NO